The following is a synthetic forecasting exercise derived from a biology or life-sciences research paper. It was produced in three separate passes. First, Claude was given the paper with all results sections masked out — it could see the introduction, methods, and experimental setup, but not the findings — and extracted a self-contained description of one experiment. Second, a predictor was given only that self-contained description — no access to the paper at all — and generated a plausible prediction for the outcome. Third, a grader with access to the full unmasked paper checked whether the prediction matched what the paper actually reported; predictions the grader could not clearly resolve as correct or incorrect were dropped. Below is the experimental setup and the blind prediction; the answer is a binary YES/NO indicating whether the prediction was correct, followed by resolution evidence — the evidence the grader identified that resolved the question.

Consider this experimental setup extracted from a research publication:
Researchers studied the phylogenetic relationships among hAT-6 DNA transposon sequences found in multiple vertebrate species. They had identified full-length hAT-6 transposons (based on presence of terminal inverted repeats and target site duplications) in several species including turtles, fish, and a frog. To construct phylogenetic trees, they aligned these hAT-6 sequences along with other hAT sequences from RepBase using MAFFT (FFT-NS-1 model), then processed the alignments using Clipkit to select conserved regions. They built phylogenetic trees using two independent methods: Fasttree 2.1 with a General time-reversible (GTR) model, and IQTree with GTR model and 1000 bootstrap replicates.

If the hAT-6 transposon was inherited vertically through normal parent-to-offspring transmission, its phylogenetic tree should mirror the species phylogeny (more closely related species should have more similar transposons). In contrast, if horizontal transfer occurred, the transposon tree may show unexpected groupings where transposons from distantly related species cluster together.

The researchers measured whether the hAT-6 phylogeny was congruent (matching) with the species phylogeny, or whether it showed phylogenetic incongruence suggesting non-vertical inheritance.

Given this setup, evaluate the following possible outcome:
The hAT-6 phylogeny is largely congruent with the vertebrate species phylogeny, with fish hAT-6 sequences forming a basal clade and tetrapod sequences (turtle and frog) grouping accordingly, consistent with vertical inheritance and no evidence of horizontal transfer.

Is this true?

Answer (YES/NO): NO